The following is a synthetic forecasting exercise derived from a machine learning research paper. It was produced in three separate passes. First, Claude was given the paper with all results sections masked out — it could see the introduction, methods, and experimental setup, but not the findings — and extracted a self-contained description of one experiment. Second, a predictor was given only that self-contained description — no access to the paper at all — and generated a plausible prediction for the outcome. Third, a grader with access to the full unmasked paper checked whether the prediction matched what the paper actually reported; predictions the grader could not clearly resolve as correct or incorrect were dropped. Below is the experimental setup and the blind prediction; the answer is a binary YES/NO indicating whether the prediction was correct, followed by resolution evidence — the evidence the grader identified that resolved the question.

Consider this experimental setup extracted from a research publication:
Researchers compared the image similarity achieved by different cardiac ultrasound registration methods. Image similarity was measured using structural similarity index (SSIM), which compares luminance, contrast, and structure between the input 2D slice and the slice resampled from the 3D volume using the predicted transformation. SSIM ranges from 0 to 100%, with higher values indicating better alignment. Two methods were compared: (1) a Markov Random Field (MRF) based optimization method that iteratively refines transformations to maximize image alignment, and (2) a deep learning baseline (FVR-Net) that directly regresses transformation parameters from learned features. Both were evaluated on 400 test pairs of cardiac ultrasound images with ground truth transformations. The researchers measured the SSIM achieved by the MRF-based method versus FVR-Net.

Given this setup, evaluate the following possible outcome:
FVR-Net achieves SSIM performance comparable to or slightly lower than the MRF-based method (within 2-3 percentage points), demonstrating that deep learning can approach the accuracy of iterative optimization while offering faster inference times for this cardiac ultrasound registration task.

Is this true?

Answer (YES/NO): NO